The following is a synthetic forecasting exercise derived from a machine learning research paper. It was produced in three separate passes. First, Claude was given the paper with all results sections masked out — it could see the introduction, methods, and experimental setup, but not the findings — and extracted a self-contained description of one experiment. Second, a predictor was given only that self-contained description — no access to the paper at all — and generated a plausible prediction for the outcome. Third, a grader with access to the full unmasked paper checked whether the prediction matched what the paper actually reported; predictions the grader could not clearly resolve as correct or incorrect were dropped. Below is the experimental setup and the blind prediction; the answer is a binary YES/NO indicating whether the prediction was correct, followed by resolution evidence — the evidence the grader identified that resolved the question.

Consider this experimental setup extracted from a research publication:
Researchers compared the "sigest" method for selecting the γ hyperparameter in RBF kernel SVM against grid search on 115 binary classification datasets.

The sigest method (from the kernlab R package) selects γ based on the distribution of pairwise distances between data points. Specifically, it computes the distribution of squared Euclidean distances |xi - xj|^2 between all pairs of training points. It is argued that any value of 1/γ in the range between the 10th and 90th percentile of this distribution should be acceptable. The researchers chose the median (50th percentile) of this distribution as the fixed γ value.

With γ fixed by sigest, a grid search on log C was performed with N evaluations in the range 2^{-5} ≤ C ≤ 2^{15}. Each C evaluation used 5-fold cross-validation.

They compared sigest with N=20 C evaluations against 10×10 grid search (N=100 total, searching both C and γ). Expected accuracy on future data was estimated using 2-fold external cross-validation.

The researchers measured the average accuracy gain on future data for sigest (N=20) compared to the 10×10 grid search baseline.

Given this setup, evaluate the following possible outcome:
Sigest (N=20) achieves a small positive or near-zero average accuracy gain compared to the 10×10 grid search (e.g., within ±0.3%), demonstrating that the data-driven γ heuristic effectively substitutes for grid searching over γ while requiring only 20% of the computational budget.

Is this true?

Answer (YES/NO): YES